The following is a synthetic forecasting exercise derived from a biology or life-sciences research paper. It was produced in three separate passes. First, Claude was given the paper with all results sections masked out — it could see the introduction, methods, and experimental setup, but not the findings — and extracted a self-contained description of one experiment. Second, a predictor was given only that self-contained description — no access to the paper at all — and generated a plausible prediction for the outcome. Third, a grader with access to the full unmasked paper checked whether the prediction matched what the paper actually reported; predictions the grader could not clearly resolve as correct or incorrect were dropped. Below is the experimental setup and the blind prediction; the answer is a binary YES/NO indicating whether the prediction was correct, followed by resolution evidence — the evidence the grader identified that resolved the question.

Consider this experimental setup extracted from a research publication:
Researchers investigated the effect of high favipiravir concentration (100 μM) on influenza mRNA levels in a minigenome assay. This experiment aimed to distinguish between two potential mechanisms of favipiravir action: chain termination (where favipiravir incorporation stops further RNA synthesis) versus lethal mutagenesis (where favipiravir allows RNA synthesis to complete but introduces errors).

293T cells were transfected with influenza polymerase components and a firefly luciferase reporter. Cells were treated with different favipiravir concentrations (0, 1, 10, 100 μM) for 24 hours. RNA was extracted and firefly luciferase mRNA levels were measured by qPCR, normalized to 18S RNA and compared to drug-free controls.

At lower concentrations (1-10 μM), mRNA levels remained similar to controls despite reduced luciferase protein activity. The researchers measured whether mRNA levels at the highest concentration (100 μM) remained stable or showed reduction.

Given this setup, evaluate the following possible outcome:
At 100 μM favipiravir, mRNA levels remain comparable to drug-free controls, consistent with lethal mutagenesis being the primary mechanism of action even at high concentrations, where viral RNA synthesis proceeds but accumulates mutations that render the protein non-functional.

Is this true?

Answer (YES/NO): NO